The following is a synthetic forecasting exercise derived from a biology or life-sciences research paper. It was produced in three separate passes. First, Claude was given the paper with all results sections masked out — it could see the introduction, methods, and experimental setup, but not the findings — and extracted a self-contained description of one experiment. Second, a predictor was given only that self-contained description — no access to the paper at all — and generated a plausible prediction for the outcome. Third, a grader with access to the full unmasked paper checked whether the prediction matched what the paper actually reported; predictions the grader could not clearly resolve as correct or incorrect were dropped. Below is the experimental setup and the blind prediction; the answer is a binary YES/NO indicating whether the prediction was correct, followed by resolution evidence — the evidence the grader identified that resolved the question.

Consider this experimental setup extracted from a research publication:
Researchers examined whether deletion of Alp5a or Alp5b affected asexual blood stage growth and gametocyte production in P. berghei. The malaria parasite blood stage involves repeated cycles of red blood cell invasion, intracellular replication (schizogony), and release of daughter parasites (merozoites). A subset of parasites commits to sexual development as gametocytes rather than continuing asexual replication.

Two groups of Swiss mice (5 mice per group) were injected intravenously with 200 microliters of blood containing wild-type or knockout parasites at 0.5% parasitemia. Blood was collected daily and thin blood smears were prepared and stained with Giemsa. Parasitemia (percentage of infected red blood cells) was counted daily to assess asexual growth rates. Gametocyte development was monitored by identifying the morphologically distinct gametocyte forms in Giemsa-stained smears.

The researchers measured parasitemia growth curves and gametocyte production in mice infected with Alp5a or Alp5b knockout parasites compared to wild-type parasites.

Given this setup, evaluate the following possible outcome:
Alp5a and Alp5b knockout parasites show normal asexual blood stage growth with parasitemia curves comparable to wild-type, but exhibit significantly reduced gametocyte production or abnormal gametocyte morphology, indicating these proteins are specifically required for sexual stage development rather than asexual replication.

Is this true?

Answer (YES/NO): NO